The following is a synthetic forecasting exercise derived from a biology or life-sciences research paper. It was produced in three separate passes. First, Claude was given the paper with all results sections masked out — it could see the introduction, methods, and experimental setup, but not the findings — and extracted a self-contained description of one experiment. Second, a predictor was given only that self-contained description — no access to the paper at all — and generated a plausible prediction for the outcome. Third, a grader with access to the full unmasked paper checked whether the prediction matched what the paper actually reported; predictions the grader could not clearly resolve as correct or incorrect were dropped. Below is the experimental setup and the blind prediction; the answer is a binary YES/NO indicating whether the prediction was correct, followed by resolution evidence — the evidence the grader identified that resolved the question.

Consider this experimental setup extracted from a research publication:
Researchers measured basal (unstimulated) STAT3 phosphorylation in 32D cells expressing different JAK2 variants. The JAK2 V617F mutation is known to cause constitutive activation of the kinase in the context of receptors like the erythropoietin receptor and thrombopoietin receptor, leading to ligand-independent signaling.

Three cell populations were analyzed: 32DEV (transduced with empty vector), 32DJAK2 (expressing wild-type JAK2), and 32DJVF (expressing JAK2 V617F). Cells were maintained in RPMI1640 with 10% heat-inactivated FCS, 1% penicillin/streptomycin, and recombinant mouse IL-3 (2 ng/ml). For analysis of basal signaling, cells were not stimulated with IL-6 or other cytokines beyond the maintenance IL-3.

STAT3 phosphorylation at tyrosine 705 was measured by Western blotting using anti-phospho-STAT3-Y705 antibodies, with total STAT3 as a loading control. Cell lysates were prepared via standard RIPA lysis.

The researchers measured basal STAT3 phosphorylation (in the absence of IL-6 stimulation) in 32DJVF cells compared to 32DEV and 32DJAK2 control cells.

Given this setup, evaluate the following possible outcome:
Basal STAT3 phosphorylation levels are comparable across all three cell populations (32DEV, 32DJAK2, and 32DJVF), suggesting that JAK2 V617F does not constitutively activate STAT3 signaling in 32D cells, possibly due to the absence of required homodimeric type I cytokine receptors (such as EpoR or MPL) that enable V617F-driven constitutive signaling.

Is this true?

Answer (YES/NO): NO